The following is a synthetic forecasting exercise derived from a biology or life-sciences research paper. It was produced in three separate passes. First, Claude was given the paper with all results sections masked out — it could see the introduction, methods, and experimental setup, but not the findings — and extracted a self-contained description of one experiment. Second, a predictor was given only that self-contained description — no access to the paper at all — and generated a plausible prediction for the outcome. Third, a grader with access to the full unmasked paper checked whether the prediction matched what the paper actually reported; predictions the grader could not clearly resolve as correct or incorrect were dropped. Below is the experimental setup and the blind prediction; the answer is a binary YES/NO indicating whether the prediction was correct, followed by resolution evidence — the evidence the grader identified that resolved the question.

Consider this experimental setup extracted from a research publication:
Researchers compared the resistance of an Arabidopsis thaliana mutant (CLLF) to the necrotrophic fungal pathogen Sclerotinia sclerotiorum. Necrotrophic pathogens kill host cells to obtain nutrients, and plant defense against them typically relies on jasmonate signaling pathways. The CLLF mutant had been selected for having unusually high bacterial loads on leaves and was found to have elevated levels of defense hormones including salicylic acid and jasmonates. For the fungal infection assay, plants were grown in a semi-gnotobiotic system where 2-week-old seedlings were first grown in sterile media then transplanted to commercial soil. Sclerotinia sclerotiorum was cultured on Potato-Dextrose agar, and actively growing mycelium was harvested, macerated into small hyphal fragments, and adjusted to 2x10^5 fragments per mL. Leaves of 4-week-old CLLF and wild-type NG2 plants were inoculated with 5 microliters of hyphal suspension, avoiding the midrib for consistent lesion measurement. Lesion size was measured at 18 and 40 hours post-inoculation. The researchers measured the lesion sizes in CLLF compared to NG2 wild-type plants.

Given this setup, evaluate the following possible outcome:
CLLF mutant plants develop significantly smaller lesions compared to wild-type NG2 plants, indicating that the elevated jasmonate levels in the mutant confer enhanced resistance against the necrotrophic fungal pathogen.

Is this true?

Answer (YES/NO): YES